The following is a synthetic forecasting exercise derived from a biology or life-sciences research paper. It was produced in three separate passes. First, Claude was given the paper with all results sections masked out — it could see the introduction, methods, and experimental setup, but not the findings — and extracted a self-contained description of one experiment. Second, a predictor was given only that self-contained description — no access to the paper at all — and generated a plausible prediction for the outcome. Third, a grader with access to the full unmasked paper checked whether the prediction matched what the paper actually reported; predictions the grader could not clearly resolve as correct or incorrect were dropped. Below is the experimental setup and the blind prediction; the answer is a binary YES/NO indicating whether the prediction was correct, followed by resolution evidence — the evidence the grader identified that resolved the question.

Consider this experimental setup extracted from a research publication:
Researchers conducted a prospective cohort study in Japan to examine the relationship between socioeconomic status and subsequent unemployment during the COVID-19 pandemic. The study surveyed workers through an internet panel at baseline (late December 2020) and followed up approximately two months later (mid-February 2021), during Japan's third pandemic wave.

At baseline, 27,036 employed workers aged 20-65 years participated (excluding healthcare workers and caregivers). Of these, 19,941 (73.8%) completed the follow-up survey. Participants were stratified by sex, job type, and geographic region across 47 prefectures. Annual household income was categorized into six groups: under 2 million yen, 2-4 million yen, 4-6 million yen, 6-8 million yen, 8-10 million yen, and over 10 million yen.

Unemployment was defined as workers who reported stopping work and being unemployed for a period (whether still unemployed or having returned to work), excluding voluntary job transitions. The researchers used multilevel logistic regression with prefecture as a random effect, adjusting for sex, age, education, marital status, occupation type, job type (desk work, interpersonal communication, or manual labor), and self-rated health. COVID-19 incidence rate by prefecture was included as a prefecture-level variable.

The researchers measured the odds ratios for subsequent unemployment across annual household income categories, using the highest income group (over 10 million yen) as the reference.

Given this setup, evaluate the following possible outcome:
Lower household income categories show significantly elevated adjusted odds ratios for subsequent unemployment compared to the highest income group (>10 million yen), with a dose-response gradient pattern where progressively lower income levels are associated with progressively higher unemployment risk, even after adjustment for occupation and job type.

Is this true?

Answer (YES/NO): NO